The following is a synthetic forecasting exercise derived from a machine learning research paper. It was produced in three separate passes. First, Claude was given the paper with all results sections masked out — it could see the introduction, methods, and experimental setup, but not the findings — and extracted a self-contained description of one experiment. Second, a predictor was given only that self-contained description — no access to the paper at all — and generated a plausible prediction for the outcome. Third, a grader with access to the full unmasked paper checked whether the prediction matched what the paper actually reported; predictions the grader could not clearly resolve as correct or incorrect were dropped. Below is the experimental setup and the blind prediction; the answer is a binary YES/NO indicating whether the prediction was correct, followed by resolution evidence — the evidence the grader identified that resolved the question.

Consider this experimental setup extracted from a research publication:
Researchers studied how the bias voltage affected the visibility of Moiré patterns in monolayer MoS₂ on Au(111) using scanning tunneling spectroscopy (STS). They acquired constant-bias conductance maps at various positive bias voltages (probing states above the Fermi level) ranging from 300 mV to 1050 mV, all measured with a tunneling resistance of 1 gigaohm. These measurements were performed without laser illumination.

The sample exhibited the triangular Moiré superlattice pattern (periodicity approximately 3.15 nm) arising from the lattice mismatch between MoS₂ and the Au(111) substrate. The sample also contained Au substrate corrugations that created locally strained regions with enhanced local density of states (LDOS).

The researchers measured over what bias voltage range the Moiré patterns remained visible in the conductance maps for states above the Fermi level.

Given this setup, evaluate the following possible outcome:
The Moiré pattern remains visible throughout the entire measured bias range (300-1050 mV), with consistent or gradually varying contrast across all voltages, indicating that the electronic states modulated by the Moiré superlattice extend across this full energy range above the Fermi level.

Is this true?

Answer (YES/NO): YES